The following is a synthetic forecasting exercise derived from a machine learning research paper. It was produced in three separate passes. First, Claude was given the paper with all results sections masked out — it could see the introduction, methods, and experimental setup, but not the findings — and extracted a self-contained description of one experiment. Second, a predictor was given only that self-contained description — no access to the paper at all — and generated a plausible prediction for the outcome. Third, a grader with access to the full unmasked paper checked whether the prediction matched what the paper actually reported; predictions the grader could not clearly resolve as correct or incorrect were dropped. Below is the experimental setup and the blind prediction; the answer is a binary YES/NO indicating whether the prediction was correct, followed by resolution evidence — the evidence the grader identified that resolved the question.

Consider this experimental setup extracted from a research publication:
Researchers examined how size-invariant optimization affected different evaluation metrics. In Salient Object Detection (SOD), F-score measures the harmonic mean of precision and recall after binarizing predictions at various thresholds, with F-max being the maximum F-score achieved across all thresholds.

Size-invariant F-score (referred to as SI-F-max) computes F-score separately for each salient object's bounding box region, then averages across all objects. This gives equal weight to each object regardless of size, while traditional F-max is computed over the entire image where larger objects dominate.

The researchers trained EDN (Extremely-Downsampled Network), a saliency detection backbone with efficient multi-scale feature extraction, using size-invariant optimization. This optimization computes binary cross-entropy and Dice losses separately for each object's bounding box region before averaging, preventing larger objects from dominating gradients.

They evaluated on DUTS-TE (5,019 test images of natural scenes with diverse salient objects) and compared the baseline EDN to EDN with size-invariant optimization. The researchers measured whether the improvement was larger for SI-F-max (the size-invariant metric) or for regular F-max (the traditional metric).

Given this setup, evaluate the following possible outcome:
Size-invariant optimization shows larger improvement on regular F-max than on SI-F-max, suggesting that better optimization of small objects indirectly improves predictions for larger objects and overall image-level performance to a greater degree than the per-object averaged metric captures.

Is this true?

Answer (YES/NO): NO